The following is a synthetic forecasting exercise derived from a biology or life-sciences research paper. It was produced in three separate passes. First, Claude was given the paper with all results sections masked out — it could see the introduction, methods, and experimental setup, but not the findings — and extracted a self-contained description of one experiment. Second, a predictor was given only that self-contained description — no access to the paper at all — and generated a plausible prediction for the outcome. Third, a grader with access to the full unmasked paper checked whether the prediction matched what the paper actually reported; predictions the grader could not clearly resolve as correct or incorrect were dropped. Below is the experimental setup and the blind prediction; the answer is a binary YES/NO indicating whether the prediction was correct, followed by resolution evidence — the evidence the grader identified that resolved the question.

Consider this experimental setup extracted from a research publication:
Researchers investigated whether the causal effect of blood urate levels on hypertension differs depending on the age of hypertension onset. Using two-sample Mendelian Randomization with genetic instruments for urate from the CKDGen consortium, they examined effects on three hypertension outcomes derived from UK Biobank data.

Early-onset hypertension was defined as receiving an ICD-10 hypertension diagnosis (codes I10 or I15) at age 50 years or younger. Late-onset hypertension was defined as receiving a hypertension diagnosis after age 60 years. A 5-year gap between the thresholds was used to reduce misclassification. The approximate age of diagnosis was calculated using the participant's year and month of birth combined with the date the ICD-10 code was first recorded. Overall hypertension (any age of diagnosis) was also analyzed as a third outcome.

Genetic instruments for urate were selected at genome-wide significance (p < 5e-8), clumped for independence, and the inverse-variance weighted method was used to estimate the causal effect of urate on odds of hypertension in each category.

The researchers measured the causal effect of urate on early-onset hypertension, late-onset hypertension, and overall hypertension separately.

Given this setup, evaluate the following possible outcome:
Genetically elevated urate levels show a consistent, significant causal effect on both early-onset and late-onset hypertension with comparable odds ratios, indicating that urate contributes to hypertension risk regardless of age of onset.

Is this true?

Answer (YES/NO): YES